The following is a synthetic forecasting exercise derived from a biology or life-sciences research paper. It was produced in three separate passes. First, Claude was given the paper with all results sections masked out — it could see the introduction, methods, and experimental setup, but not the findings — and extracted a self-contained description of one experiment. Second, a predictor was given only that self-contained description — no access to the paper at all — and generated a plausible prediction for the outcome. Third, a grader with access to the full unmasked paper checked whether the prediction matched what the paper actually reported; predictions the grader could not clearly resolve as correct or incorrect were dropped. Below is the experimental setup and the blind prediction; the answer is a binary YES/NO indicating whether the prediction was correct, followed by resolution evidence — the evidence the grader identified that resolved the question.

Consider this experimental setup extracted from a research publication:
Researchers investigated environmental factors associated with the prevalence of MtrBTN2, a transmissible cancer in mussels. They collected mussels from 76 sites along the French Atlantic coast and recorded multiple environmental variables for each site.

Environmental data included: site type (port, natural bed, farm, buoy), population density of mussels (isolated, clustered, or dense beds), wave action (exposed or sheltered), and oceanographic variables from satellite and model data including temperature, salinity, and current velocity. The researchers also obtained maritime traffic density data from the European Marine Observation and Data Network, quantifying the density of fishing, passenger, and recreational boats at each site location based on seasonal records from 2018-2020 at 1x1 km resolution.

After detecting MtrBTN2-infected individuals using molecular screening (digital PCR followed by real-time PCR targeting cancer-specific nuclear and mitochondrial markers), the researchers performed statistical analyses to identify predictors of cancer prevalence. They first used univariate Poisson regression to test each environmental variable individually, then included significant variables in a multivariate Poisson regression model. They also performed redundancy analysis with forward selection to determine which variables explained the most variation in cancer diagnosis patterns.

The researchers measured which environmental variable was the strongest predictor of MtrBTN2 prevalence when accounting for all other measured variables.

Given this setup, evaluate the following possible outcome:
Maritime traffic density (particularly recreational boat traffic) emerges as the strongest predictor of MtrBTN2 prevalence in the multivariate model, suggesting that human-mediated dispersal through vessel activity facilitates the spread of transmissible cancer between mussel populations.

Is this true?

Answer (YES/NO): YES